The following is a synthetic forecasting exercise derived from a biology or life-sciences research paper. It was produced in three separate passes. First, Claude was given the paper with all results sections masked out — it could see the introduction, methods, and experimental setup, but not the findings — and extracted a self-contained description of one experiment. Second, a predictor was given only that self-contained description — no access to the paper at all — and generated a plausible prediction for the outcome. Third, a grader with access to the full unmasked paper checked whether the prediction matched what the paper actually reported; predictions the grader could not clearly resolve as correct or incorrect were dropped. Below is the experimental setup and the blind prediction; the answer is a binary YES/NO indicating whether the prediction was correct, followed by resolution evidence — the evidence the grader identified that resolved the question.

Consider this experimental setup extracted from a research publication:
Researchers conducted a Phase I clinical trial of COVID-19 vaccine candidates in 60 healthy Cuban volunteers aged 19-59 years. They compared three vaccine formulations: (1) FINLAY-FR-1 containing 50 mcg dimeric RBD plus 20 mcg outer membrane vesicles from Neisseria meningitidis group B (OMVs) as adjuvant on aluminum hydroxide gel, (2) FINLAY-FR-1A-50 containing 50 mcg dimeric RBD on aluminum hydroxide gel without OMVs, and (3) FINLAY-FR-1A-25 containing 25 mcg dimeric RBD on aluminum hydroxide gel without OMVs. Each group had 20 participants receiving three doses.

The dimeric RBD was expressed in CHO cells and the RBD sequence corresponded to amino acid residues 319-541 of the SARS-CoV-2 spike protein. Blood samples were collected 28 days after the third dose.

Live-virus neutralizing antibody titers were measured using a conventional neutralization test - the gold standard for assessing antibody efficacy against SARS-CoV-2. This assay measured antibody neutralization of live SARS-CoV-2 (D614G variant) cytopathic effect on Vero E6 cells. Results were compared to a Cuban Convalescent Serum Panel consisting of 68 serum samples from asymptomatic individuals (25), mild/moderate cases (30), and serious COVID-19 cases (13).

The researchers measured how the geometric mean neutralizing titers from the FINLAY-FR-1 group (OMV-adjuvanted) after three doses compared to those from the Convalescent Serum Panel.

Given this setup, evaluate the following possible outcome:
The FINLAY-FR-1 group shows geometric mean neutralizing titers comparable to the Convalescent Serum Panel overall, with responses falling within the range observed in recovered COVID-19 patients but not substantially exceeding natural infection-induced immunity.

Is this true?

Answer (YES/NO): NO